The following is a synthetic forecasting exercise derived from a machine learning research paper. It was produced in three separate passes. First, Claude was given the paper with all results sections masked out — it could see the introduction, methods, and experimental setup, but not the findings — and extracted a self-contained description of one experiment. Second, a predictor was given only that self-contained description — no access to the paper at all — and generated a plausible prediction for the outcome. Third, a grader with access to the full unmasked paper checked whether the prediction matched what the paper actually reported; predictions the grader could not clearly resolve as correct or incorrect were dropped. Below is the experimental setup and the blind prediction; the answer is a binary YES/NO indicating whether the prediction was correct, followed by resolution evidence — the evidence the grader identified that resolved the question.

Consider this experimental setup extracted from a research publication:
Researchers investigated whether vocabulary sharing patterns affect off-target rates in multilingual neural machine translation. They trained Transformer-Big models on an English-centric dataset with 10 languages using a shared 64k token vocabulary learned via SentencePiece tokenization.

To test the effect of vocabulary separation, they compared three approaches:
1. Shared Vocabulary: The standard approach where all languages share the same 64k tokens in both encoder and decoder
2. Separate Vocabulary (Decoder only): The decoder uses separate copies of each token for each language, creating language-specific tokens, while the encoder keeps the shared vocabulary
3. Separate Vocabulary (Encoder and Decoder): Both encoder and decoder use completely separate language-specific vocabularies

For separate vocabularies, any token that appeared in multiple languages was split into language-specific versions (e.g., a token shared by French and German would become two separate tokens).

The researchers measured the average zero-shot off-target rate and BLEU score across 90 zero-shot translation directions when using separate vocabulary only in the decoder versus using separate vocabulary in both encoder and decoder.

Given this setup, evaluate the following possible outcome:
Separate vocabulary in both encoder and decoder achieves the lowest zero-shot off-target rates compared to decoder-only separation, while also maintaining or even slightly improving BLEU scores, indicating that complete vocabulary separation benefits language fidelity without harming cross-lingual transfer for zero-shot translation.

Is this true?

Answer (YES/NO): NO